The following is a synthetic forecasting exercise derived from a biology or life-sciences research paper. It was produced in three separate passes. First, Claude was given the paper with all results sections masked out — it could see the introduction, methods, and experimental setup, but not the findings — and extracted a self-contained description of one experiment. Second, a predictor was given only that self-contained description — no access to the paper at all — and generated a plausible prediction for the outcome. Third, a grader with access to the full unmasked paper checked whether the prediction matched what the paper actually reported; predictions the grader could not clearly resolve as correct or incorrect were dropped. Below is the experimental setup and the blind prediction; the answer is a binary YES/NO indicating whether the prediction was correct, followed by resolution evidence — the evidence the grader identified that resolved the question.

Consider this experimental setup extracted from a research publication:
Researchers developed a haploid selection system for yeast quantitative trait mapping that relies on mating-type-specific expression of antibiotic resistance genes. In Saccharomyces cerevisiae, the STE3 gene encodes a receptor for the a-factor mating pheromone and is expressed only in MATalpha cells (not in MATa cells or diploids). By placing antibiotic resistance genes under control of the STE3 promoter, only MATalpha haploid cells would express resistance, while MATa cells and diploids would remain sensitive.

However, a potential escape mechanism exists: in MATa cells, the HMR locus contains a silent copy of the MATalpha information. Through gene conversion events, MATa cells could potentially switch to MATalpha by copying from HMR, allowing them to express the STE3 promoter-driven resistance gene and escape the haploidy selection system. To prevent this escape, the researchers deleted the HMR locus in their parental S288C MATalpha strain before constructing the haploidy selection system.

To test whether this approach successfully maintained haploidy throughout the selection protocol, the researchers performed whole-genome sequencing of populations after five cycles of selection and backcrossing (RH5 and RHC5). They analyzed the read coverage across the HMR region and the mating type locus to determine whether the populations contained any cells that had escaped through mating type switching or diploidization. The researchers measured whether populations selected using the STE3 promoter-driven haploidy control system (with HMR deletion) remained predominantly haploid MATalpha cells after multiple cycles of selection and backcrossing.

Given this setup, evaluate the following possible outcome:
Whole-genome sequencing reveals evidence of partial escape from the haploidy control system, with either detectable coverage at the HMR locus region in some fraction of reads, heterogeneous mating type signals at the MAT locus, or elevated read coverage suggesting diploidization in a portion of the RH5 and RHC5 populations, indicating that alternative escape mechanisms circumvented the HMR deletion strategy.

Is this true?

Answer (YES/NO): NO